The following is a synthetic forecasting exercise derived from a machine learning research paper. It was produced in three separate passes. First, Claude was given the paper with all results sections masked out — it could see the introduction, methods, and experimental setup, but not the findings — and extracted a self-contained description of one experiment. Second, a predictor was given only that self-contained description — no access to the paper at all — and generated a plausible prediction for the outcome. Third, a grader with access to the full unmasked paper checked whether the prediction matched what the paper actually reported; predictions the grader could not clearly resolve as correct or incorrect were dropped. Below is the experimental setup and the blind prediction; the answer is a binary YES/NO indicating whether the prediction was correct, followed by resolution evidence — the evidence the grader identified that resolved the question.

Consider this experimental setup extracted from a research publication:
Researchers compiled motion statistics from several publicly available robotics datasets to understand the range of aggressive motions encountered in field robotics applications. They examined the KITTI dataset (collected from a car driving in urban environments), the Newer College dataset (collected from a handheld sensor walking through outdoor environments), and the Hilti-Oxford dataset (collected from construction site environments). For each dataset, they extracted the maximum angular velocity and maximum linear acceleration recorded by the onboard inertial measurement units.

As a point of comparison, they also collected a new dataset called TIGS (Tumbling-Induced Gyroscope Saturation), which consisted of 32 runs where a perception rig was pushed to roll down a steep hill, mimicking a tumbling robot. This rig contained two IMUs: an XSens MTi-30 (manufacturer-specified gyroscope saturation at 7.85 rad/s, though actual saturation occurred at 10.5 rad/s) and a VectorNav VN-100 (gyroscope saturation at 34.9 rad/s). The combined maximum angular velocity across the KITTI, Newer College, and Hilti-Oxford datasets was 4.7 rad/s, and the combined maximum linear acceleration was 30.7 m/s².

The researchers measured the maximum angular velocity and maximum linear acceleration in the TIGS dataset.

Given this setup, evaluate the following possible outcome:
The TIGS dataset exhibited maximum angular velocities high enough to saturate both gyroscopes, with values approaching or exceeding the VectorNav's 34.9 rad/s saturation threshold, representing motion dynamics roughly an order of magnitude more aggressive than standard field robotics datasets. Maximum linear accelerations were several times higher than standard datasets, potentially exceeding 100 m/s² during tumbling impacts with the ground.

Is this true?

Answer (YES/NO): NO